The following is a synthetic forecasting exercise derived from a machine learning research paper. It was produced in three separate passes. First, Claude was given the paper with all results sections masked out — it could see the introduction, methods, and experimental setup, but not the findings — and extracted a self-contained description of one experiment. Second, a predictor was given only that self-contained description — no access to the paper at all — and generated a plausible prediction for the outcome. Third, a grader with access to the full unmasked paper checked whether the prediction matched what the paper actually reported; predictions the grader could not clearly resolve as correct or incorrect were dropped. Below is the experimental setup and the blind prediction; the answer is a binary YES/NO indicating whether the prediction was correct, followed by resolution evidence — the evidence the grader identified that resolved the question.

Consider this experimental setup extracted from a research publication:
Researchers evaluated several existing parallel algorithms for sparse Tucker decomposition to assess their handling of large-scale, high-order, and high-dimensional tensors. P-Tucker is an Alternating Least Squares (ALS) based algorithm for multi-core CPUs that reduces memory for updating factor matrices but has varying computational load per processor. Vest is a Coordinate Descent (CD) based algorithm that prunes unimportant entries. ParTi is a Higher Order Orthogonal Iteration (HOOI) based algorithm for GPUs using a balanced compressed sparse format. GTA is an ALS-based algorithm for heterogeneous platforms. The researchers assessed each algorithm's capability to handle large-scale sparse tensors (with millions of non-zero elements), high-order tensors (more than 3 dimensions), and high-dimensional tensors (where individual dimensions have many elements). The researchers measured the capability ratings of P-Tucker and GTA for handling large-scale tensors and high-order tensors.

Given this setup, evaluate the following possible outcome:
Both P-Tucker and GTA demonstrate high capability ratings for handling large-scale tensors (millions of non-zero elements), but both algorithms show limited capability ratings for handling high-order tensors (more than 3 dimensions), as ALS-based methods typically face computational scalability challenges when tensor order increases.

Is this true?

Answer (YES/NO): NO